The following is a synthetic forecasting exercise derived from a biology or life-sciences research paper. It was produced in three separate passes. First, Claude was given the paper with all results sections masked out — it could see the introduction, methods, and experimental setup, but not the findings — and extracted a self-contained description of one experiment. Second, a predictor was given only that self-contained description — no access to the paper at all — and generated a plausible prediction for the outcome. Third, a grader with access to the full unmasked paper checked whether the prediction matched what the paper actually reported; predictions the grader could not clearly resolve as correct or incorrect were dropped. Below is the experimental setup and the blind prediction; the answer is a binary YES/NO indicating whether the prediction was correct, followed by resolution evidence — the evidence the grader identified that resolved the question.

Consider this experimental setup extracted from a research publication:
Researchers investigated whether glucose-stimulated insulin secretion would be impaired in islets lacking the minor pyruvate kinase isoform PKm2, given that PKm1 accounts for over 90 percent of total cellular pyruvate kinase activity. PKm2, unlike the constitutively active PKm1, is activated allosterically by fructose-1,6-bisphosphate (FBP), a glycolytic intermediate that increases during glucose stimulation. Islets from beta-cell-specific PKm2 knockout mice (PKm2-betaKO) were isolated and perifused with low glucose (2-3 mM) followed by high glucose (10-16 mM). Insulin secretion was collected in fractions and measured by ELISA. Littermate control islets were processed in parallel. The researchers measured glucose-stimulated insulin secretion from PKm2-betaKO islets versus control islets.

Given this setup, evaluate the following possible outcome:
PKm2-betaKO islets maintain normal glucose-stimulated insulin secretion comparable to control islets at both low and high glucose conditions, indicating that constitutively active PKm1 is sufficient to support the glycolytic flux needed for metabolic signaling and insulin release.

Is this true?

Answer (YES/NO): NO